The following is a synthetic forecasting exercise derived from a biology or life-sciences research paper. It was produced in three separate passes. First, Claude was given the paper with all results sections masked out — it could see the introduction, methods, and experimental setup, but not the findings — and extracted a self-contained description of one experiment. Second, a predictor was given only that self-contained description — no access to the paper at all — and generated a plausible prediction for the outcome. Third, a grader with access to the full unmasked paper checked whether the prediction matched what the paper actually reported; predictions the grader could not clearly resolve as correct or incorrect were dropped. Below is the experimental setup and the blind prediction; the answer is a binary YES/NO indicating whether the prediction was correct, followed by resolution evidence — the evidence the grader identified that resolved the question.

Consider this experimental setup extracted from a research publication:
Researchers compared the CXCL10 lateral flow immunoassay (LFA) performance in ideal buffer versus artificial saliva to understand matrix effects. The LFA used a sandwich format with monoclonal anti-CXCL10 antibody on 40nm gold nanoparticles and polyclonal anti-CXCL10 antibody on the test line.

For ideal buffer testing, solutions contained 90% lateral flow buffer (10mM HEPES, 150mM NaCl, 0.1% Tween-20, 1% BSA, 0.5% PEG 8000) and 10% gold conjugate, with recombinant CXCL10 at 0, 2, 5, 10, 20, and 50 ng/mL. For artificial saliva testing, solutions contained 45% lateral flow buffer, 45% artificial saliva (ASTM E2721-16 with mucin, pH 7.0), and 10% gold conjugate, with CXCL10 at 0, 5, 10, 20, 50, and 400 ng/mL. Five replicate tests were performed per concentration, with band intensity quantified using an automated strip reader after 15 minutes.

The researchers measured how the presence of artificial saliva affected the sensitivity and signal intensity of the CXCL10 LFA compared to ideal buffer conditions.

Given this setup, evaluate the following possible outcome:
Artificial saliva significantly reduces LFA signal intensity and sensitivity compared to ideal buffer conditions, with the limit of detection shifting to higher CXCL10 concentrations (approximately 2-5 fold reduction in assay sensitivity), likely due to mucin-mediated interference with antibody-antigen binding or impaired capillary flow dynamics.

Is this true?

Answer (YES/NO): NO